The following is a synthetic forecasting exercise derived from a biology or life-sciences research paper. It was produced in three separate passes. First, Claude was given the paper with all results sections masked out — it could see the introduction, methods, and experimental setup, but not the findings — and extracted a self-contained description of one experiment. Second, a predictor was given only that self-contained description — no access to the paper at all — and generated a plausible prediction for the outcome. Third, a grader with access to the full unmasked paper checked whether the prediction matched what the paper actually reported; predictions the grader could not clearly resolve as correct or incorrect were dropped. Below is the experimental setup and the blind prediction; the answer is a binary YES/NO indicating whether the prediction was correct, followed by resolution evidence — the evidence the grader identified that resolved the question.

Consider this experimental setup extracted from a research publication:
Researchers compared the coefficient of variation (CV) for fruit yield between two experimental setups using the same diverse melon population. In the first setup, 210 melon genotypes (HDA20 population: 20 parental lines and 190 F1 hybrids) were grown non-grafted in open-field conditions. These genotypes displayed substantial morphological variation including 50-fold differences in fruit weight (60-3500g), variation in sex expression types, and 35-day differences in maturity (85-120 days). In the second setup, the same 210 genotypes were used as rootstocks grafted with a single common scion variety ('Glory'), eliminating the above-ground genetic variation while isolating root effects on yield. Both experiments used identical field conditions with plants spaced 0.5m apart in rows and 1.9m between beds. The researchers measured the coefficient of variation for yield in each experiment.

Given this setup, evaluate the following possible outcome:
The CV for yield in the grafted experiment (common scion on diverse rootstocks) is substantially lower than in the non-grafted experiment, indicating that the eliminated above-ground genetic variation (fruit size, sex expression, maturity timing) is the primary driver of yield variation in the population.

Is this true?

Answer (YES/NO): YES